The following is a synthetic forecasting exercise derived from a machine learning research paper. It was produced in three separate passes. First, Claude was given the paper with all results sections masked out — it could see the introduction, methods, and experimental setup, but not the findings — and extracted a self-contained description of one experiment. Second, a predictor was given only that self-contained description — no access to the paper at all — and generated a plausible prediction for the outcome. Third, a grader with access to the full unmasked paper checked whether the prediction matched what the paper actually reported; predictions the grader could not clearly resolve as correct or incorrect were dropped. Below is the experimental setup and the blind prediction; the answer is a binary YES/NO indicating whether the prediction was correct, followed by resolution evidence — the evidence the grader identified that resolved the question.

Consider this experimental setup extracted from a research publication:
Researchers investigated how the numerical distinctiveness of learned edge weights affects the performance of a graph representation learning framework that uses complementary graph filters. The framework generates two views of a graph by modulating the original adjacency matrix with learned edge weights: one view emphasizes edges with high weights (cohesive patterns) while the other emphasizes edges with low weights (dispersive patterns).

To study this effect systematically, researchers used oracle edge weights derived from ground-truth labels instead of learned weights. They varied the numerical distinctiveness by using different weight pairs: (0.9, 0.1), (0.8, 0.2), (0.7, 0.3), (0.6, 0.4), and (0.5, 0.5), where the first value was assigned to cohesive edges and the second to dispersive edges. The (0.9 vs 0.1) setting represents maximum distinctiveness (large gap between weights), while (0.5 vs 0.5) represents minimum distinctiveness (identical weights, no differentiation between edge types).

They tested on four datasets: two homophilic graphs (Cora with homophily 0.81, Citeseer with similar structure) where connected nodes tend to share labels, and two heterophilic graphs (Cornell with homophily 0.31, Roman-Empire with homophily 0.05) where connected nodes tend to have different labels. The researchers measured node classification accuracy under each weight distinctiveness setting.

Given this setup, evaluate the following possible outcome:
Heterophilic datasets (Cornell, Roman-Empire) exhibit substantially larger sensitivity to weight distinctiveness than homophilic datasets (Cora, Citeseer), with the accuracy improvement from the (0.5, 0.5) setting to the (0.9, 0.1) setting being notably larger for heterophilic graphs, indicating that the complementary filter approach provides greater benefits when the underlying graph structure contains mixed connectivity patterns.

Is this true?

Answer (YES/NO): NO